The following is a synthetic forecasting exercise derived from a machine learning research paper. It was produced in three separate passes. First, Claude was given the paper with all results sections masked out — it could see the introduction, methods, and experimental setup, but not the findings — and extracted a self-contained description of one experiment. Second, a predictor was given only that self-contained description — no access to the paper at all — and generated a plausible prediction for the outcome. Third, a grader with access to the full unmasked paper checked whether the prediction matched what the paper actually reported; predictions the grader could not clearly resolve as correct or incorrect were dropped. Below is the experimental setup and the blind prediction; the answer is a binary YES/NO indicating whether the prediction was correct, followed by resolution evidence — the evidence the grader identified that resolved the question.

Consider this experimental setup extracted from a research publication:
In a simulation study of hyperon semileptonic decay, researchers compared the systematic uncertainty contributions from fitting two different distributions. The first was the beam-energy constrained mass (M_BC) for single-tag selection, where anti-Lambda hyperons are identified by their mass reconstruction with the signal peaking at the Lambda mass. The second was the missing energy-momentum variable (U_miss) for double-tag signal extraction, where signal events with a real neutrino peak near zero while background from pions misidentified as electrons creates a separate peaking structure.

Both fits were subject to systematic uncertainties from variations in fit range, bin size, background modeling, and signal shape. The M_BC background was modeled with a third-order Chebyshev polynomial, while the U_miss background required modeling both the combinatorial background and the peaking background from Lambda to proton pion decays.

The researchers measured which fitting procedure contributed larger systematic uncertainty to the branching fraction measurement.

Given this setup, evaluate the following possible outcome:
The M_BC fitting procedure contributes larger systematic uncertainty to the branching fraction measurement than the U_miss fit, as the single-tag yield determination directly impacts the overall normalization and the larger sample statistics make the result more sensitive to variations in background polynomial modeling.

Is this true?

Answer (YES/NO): NO